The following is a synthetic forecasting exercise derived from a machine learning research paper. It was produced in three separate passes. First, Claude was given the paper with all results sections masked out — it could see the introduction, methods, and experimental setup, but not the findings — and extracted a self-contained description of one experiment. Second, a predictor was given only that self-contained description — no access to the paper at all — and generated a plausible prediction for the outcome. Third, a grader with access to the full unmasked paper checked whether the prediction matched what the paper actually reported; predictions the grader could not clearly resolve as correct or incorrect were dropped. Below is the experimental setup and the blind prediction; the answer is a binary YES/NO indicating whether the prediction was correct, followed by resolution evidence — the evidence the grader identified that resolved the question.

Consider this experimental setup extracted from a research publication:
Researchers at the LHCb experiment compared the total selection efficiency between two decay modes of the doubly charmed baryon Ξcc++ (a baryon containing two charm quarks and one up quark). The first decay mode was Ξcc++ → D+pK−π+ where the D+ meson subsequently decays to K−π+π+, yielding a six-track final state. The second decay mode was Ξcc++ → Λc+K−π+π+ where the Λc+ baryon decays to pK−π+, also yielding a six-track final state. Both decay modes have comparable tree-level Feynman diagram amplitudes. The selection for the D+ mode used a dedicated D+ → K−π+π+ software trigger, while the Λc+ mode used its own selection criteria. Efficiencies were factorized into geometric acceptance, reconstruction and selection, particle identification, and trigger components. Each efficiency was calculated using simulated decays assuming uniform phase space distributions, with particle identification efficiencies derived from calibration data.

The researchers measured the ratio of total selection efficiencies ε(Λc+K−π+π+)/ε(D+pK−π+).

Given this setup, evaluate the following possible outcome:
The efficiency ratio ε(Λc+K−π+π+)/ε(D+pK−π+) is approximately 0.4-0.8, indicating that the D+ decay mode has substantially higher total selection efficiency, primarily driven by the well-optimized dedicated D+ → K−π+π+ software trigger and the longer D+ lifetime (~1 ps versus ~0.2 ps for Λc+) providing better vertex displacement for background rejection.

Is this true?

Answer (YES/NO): YES